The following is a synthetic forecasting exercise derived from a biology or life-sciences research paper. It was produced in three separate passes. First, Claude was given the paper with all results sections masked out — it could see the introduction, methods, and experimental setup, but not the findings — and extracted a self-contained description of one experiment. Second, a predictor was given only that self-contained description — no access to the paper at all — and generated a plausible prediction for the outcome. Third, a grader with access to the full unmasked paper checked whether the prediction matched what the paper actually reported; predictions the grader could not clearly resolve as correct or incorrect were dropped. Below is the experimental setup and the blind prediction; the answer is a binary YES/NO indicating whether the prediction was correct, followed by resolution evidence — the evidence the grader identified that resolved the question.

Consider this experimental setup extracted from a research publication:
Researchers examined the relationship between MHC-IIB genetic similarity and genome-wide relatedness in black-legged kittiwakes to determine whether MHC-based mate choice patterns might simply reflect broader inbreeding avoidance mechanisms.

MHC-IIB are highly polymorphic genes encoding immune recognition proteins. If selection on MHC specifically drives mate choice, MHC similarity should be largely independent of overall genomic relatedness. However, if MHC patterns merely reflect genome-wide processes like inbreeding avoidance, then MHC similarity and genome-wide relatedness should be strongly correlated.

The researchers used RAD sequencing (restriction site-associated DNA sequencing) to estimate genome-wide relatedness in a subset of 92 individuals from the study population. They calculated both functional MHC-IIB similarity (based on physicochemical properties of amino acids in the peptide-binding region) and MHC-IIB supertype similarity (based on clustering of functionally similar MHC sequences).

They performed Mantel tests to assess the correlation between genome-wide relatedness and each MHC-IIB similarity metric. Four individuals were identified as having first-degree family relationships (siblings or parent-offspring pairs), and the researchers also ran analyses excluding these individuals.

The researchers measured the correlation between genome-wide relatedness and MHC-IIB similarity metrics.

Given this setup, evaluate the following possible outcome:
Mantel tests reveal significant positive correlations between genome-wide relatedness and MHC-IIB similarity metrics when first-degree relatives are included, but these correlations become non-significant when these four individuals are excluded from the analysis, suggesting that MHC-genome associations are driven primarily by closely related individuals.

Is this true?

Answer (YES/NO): NO